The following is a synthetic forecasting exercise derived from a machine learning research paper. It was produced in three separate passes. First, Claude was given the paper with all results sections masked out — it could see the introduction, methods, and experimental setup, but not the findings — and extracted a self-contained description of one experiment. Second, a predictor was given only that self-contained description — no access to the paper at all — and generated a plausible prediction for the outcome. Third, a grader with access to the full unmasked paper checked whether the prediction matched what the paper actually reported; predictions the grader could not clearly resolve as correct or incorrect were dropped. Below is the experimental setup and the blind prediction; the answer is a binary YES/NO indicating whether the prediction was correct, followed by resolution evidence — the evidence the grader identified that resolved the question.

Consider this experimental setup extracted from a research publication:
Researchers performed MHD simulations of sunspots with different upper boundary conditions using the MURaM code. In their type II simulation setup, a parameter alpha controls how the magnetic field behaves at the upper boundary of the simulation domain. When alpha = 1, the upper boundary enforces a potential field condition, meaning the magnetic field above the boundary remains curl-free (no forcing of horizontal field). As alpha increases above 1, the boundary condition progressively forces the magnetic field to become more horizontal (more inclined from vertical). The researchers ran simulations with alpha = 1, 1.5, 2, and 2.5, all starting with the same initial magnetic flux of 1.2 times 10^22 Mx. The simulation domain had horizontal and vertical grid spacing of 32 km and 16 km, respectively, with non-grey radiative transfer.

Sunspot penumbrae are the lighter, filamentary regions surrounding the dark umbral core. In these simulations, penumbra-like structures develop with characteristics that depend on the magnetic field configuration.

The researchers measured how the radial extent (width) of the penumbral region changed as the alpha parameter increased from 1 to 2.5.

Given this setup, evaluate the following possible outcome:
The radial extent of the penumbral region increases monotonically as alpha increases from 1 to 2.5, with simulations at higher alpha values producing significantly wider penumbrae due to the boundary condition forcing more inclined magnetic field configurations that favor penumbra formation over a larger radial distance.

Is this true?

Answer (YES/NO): YES